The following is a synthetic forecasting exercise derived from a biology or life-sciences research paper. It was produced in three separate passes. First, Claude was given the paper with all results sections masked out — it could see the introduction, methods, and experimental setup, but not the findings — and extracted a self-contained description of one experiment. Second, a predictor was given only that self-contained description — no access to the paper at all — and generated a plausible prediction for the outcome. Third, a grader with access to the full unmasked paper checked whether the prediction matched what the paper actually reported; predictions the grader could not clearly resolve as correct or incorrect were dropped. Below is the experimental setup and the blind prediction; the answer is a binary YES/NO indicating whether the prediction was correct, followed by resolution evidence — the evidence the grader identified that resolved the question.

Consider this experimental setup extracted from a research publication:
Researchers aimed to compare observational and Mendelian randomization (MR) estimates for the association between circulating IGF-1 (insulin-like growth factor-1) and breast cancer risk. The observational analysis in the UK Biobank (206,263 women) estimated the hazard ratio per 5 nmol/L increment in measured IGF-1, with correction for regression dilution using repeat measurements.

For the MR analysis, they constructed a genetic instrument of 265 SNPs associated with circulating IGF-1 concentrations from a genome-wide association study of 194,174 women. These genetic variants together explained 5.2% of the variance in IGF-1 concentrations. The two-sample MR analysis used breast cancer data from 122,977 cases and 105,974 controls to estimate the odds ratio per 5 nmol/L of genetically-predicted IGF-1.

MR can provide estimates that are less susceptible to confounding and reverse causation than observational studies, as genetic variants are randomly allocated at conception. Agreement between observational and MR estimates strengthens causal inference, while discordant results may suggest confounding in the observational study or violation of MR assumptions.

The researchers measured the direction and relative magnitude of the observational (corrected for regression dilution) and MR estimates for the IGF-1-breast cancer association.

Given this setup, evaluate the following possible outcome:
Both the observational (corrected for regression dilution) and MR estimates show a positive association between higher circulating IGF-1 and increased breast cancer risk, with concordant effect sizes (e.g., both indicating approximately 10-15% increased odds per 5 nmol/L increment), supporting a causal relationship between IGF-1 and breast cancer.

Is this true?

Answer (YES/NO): NO